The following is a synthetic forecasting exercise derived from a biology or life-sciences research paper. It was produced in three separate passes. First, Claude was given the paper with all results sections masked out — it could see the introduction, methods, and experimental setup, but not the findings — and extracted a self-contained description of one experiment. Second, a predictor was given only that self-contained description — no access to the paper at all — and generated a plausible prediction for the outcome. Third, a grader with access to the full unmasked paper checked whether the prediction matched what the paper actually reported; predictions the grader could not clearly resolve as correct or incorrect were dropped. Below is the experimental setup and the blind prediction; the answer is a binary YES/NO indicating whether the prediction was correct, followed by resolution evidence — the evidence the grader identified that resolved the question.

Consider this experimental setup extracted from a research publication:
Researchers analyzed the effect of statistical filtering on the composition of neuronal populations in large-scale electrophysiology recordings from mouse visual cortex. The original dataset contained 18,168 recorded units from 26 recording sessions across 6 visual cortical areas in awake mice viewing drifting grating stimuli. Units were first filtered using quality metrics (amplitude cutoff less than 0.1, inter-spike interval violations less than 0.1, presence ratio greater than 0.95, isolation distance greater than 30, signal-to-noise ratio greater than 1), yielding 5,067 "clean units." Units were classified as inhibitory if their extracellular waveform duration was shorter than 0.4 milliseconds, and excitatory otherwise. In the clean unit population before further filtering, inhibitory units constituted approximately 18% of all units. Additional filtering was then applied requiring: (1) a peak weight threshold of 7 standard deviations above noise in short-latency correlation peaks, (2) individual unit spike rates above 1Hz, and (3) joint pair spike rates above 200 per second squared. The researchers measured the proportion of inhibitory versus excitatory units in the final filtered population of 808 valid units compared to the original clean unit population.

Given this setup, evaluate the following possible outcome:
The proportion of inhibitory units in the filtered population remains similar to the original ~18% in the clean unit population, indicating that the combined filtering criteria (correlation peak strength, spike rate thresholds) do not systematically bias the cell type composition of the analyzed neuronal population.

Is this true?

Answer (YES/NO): NO